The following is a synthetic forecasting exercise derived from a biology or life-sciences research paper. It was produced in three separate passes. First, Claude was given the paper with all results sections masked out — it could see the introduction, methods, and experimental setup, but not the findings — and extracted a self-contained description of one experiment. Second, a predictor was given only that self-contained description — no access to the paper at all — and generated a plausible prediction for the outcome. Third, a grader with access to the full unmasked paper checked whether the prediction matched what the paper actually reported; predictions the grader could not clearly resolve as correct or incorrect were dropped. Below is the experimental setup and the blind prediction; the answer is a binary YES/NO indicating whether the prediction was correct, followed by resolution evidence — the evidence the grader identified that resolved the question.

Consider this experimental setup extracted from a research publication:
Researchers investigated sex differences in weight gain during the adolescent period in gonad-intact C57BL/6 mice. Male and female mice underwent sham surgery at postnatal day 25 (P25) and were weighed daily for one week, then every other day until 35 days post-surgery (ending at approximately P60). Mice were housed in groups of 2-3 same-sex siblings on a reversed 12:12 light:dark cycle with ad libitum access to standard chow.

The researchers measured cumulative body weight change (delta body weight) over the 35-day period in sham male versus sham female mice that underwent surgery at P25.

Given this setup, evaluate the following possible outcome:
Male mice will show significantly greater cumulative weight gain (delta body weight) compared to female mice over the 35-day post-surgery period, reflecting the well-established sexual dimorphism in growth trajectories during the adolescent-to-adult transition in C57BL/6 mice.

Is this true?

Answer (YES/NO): YES